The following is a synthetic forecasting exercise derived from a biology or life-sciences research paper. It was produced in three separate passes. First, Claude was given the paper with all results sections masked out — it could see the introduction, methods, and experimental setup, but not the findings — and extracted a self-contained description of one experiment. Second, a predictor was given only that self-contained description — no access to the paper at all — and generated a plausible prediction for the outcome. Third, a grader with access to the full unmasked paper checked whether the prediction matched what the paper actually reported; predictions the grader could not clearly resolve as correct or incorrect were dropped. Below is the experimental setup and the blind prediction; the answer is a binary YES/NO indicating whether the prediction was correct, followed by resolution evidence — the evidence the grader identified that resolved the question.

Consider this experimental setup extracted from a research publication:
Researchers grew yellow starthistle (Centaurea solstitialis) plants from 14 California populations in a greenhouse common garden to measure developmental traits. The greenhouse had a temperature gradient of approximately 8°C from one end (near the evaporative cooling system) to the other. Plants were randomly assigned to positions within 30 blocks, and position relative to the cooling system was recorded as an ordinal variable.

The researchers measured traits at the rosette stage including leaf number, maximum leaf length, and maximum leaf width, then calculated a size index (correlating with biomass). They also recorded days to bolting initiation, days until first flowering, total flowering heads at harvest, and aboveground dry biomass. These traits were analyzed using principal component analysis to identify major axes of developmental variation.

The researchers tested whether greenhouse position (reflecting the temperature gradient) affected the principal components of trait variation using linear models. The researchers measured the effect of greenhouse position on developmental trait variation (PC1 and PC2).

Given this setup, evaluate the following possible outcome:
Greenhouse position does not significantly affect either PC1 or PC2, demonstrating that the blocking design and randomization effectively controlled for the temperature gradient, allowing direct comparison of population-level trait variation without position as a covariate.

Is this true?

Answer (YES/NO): NO